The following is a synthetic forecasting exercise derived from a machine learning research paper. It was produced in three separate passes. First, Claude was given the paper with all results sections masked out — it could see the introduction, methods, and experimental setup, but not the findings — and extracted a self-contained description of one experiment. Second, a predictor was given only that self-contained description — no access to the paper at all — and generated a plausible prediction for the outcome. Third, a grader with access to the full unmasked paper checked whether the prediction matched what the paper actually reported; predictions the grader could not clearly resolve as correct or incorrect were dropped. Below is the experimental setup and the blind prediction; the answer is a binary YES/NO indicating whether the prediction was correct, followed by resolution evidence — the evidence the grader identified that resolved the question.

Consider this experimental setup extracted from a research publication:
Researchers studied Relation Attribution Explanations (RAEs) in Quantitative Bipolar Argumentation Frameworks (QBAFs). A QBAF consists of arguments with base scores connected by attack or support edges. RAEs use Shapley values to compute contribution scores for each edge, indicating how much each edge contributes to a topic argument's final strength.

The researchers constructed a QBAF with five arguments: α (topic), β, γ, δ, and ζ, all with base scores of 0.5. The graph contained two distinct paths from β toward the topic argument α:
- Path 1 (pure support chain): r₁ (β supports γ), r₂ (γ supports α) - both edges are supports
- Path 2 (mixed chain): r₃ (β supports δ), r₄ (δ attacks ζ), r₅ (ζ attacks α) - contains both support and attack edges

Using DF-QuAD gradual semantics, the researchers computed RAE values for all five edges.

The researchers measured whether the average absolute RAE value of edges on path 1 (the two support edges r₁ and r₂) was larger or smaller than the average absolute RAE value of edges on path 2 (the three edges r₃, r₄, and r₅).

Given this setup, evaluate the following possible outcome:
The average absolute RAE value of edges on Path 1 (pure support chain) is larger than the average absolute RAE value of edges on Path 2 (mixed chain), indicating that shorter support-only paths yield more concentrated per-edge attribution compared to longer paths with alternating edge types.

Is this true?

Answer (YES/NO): YES